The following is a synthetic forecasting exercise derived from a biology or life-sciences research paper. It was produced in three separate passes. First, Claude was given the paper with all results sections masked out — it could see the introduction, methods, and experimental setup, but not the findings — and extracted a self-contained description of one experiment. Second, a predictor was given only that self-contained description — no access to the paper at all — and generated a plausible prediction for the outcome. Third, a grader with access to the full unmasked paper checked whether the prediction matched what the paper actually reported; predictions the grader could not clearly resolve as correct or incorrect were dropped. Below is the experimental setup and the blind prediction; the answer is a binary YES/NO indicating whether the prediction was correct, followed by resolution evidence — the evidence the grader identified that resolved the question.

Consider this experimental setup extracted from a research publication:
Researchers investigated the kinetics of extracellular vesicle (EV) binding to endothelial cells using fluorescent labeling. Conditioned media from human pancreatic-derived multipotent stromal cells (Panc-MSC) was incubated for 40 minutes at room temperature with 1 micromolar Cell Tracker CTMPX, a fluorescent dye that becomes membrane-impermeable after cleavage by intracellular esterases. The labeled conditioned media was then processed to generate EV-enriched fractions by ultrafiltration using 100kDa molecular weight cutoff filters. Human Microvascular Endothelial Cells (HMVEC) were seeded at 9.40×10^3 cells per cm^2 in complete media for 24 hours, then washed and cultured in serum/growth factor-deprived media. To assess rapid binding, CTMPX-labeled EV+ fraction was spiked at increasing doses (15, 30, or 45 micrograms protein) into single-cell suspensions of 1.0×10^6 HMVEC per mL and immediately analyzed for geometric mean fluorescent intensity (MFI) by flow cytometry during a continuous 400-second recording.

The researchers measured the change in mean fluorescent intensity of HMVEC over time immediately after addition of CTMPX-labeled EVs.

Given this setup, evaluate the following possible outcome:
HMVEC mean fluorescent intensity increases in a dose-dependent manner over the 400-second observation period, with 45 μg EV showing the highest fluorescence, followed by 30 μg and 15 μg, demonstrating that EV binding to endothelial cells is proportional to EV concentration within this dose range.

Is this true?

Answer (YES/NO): YES